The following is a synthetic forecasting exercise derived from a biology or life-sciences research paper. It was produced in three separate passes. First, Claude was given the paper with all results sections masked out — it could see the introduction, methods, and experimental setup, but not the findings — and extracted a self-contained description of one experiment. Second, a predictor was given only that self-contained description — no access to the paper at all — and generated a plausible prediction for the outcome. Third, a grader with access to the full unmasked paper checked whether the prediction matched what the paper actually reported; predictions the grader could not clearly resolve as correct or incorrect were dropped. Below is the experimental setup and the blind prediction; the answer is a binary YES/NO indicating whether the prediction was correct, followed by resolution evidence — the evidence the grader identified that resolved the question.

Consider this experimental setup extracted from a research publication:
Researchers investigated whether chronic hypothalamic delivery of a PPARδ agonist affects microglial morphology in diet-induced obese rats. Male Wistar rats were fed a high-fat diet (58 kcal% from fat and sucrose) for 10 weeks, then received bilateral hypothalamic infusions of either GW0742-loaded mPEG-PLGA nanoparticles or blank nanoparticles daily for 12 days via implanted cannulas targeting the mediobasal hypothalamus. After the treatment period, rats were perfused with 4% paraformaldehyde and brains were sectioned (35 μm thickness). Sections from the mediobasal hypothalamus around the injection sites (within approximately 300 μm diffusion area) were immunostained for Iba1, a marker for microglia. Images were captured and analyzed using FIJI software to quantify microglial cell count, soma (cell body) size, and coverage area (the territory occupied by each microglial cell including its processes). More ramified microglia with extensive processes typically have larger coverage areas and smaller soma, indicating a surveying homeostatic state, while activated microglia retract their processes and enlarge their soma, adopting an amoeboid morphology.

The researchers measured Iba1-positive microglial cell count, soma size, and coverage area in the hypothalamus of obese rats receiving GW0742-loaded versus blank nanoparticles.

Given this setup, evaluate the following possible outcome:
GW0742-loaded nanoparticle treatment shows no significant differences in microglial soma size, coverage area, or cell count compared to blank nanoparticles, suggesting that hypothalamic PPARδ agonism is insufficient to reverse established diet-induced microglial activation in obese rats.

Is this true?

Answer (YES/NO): NO